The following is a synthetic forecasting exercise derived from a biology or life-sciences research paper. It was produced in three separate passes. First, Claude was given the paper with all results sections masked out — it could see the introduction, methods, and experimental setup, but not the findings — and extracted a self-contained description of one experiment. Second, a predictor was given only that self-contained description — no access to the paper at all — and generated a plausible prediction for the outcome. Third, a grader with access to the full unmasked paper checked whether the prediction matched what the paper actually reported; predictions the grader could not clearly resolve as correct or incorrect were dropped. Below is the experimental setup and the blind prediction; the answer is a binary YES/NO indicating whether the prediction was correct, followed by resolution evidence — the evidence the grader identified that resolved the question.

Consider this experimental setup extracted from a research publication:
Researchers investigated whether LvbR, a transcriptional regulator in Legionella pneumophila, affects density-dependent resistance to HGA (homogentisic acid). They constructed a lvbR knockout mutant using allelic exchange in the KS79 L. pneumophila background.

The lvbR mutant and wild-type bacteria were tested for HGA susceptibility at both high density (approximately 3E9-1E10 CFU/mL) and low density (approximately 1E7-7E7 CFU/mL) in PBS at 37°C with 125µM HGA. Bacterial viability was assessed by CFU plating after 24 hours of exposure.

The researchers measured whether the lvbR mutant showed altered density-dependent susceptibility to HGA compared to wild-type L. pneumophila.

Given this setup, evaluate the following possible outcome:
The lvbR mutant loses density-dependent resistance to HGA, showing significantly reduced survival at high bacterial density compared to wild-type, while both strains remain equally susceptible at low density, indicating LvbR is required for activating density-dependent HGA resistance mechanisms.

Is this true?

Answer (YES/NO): NO